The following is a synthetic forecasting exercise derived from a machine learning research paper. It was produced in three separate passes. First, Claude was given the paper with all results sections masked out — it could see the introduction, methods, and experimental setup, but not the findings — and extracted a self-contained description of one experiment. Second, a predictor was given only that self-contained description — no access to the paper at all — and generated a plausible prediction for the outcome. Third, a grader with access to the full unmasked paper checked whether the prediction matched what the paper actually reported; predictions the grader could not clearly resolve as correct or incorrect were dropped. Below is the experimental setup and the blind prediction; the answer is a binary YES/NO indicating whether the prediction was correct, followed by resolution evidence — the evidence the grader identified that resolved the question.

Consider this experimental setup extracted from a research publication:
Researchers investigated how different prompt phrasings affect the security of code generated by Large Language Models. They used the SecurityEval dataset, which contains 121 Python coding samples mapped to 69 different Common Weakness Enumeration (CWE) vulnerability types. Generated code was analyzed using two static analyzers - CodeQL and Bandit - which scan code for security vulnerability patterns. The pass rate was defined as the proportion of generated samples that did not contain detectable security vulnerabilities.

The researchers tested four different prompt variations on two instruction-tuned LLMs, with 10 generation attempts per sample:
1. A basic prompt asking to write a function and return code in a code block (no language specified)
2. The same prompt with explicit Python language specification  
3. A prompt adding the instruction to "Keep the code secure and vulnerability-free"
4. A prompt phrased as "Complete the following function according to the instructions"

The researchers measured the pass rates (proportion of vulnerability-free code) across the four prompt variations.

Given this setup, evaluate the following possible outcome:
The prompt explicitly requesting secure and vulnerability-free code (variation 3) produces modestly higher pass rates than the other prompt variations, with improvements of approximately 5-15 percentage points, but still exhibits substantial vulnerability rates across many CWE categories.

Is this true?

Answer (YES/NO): NO